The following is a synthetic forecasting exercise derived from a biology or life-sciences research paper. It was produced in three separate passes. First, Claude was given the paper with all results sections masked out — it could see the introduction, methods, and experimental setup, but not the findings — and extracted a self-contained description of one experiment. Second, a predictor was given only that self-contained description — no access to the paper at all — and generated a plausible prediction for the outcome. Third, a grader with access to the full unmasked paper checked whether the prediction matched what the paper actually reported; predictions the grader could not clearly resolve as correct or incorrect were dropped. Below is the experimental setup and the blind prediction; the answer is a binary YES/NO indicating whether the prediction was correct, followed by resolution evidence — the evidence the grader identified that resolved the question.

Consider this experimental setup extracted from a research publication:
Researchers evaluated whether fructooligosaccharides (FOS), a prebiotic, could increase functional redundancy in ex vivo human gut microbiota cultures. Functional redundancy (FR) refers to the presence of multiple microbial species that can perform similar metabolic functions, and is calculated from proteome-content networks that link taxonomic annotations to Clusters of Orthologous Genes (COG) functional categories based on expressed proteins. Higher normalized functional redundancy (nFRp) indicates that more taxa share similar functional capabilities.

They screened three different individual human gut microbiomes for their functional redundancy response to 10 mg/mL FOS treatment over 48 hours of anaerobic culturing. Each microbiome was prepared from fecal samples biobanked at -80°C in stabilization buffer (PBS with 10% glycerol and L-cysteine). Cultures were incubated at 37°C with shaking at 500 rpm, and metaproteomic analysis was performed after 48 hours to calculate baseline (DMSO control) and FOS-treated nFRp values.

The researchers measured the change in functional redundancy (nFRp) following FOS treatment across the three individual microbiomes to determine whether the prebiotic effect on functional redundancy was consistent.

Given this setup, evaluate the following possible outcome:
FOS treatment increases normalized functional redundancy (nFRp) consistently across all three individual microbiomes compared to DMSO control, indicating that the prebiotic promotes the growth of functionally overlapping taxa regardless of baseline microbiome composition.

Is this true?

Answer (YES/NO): NO